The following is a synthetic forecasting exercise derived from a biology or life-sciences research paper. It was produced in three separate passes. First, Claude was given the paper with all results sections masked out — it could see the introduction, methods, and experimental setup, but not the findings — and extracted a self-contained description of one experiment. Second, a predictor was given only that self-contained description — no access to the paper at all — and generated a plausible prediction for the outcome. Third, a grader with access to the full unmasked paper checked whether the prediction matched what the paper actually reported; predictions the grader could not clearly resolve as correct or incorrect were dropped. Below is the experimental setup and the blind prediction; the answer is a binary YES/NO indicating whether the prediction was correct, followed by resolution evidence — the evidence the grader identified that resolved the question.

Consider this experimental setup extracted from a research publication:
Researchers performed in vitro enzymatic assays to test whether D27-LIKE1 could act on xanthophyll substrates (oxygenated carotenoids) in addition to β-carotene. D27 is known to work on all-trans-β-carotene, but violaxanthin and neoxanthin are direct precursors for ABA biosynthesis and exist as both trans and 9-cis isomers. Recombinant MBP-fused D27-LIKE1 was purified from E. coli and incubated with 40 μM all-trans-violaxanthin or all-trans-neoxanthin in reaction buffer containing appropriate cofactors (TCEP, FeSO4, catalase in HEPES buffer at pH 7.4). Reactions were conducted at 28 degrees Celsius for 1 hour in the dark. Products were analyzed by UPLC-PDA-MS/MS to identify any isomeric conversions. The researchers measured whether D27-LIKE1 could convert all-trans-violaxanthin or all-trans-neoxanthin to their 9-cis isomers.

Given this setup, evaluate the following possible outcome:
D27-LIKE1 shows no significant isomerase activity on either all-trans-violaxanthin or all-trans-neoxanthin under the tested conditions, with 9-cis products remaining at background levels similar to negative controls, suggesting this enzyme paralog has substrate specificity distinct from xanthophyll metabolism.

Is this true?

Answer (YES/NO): NO